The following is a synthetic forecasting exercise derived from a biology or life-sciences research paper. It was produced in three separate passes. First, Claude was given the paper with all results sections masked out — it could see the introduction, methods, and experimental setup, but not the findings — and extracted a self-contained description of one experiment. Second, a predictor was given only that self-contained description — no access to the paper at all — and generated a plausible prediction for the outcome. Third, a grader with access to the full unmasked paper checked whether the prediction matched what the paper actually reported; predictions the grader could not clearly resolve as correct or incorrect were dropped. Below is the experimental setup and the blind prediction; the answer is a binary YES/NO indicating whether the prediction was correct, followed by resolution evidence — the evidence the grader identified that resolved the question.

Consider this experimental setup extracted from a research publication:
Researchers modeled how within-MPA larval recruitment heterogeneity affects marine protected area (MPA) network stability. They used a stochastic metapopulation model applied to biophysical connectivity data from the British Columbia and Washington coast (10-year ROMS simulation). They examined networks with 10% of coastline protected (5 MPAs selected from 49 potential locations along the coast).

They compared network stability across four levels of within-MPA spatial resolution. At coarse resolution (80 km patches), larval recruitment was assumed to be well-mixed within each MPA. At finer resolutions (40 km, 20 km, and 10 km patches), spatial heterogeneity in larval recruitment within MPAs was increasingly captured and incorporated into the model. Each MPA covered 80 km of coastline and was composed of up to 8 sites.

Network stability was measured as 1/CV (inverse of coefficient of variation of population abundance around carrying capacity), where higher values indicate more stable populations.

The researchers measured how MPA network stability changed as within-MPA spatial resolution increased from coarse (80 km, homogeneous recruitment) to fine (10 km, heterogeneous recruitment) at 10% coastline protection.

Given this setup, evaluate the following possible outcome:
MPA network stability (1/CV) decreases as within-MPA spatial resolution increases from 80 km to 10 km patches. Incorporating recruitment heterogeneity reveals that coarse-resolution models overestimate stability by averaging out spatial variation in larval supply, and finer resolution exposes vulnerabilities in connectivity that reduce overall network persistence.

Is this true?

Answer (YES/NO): YES